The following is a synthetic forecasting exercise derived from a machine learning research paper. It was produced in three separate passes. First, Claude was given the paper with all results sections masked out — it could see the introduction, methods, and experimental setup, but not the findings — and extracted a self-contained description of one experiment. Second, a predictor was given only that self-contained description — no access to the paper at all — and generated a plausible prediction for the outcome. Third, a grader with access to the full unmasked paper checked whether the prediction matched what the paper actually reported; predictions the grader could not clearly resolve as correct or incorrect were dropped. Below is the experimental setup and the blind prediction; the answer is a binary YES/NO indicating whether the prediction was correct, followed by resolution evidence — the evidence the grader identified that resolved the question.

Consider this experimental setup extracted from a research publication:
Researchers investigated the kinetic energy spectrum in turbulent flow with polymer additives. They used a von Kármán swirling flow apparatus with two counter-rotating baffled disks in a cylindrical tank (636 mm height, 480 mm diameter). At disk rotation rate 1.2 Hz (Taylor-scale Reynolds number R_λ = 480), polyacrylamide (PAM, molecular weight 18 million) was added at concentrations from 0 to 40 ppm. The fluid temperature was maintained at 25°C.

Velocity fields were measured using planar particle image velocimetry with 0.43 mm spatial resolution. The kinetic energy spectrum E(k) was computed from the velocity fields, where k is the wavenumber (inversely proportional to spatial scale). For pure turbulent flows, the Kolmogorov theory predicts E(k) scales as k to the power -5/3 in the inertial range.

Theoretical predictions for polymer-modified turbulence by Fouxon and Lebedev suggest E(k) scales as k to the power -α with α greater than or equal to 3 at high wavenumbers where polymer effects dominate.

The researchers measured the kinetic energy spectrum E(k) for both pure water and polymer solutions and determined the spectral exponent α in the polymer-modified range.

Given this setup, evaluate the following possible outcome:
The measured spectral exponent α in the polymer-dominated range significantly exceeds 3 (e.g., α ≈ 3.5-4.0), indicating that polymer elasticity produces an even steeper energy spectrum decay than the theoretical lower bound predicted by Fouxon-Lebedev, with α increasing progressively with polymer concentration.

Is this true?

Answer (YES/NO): NO